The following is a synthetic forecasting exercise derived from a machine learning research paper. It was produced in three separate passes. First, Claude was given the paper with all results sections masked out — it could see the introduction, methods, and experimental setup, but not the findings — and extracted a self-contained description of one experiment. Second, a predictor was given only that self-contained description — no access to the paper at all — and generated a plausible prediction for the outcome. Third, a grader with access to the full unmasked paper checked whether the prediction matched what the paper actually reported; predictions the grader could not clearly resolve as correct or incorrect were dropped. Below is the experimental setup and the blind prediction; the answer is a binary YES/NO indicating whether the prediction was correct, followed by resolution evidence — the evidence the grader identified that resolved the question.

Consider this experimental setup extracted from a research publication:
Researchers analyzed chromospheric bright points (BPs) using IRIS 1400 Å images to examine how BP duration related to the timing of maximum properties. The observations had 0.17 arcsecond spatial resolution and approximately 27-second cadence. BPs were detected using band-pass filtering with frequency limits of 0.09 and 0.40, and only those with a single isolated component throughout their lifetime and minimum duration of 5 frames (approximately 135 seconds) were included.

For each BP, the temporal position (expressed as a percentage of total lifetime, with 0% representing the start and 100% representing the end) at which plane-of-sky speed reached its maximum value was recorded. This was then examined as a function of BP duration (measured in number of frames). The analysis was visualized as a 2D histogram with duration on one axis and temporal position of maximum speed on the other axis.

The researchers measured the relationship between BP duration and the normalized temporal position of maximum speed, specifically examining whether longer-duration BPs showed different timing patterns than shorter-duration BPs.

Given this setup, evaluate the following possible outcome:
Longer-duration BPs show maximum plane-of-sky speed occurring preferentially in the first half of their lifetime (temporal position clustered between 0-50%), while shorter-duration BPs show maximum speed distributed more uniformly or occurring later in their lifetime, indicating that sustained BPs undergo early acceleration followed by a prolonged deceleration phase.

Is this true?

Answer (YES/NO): NO